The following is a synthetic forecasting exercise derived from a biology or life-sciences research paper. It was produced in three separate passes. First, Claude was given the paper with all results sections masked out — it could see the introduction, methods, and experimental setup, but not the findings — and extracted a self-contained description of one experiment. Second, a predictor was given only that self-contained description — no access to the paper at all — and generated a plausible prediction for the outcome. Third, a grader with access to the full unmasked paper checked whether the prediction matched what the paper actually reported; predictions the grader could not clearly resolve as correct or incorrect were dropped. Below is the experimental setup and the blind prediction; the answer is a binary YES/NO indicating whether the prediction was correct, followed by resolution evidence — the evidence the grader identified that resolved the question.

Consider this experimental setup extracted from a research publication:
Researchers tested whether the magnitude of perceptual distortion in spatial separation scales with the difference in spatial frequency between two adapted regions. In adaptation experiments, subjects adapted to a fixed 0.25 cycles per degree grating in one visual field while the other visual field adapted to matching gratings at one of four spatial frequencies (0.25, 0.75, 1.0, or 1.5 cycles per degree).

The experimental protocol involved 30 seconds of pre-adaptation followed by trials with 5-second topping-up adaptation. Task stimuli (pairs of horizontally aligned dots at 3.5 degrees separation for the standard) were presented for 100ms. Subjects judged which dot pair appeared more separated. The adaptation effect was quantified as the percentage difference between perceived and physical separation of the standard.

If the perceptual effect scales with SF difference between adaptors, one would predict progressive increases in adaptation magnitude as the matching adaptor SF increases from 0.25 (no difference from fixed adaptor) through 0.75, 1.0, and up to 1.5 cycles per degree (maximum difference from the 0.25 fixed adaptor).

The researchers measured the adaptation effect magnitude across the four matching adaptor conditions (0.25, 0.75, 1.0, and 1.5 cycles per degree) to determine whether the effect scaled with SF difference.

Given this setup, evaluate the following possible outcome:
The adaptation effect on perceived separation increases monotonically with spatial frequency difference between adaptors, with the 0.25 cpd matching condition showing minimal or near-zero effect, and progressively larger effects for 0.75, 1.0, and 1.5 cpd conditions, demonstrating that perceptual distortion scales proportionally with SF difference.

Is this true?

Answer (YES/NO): YES